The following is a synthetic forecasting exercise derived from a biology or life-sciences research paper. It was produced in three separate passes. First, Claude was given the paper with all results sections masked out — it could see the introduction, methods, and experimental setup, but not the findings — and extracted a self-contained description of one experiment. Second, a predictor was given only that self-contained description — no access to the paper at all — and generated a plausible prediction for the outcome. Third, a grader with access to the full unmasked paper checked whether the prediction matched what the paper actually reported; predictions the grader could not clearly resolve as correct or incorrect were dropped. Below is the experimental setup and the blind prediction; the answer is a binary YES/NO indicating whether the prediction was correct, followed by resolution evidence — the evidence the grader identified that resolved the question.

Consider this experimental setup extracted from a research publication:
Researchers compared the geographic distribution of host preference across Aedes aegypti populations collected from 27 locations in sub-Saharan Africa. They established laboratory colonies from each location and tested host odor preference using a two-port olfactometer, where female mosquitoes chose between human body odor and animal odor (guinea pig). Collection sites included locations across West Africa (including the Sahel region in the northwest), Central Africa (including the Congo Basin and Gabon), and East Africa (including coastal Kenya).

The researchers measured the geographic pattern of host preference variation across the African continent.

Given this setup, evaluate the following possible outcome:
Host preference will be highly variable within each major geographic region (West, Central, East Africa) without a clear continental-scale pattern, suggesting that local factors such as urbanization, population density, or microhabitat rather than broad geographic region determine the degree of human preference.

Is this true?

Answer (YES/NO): NO